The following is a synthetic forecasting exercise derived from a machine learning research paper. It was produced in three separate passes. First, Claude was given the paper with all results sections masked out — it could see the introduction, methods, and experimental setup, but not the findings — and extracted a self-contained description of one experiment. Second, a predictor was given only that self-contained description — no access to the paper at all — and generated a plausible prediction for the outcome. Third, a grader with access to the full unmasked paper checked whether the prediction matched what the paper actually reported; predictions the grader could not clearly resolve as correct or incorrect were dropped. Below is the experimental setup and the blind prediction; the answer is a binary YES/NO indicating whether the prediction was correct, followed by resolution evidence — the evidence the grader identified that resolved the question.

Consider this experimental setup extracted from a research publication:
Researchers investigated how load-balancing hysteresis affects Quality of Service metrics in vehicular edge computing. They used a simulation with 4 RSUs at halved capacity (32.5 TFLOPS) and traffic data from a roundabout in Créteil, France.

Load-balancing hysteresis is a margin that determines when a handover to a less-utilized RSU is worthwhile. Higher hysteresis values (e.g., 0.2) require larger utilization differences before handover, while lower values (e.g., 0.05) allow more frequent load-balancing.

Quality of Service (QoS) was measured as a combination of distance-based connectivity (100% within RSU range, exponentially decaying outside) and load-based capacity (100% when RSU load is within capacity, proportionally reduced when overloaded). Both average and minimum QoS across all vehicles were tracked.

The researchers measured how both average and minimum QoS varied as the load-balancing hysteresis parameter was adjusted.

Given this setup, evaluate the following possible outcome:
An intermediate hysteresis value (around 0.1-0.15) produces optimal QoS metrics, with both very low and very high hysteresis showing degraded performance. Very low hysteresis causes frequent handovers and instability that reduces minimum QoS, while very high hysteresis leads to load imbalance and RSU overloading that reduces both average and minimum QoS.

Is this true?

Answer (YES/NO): NO